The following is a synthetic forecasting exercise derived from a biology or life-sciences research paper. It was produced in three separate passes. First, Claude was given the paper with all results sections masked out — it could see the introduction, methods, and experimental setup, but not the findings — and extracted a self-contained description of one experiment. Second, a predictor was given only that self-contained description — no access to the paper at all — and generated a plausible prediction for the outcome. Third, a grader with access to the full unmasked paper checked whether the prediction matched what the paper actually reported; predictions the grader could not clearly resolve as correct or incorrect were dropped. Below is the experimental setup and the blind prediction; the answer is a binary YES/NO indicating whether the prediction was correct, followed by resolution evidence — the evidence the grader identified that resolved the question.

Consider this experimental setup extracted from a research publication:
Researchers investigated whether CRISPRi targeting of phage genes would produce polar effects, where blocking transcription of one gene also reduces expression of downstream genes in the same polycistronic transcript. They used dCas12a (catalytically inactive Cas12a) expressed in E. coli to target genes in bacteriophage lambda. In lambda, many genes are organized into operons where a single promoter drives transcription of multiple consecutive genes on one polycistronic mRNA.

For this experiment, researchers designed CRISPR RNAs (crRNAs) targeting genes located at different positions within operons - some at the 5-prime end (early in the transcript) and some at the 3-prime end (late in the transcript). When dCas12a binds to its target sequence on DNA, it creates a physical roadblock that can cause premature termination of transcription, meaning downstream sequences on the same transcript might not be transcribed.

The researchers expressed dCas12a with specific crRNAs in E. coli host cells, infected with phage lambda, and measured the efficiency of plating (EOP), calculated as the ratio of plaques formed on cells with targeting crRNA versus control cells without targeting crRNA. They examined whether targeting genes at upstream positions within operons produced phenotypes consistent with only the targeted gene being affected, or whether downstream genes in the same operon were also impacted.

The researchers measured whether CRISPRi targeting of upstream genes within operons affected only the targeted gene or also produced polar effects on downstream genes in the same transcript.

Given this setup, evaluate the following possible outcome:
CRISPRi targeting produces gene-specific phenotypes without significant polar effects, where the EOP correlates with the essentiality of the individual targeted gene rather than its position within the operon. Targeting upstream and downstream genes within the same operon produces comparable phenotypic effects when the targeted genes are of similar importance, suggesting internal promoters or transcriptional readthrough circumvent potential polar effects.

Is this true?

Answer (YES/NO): NO